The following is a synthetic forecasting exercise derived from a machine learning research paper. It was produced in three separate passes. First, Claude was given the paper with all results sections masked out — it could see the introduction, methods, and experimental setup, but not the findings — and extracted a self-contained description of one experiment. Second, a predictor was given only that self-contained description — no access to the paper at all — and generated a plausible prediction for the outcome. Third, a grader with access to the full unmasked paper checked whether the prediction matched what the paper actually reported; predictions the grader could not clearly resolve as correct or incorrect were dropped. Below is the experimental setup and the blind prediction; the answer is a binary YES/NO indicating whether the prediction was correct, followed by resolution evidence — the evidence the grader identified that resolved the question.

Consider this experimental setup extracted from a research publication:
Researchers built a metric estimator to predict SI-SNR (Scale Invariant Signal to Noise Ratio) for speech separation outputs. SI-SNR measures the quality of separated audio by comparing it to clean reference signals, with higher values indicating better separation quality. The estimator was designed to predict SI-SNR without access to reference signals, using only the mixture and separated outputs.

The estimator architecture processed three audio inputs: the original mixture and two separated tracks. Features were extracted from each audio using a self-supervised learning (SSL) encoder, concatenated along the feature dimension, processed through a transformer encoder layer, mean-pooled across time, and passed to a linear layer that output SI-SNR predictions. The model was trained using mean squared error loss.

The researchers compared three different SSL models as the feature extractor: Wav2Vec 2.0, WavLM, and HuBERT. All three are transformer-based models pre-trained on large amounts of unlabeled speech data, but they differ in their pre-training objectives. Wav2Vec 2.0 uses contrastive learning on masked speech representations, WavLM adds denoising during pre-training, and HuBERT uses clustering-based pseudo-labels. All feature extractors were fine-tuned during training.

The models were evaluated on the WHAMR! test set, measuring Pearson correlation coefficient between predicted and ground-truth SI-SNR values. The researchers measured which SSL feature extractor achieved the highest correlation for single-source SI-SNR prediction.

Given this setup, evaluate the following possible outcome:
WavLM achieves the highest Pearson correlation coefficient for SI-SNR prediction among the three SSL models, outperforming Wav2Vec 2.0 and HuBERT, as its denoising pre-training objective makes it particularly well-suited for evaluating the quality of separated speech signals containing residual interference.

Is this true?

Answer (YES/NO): YES